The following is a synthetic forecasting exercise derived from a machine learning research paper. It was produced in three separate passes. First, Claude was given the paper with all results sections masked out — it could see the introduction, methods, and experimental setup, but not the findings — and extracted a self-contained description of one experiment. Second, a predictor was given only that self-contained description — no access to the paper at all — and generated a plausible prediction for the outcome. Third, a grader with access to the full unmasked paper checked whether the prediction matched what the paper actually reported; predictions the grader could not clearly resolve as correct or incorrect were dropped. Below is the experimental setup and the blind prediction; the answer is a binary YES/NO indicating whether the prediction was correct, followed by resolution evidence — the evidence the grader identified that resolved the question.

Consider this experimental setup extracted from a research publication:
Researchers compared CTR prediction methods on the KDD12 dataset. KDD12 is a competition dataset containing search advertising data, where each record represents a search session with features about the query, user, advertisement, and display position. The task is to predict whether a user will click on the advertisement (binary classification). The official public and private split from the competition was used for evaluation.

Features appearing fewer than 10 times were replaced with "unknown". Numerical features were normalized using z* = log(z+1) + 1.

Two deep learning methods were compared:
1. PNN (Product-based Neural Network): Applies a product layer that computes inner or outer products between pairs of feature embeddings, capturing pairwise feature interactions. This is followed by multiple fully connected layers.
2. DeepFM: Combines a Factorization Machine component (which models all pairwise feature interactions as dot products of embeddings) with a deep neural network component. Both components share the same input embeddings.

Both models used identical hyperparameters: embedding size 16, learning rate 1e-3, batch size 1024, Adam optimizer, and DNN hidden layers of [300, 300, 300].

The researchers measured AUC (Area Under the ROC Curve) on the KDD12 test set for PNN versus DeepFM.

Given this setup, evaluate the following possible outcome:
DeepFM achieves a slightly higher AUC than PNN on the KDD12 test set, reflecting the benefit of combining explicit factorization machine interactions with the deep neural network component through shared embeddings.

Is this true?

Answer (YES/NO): NO